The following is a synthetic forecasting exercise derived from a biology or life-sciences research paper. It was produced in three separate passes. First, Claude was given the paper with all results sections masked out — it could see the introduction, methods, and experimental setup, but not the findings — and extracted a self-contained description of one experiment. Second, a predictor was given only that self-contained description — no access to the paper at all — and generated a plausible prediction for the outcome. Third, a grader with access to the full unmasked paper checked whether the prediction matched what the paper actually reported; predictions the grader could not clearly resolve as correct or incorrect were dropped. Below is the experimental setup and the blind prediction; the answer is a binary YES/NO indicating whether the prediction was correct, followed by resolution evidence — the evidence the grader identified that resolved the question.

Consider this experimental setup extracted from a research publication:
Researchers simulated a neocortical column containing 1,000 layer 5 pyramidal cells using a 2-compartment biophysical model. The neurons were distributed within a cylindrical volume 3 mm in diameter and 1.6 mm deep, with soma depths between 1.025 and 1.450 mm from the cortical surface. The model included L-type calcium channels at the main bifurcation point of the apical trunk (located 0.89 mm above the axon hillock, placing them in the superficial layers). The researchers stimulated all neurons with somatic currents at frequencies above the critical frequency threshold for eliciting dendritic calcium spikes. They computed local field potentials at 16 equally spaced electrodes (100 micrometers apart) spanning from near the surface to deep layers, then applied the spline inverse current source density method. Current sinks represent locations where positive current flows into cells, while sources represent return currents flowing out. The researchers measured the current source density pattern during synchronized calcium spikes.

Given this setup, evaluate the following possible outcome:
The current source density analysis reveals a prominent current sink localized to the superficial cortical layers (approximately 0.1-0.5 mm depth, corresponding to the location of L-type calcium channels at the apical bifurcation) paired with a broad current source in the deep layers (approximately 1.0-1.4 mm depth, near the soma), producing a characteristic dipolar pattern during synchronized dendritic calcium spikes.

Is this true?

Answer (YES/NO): NO